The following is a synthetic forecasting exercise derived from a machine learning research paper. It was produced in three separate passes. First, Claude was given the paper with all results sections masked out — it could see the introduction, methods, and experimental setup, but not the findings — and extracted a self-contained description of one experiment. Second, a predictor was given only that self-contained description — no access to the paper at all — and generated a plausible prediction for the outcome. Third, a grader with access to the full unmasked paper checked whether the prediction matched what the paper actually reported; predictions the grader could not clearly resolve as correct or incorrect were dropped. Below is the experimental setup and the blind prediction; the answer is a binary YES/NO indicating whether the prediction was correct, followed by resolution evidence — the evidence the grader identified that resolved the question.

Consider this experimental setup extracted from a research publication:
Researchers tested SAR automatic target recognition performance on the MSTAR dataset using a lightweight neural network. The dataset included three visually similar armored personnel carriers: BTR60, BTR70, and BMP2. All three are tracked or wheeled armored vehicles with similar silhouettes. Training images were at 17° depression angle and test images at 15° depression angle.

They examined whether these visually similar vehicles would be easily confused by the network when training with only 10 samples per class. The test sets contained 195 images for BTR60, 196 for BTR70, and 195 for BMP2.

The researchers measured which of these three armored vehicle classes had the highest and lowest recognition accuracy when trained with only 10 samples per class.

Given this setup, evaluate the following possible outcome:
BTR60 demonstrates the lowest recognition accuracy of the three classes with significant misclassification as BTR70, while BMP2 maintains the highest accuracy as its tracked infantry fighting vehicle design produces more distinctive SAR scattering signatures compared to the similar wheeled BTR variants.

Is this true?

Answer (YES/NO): NO